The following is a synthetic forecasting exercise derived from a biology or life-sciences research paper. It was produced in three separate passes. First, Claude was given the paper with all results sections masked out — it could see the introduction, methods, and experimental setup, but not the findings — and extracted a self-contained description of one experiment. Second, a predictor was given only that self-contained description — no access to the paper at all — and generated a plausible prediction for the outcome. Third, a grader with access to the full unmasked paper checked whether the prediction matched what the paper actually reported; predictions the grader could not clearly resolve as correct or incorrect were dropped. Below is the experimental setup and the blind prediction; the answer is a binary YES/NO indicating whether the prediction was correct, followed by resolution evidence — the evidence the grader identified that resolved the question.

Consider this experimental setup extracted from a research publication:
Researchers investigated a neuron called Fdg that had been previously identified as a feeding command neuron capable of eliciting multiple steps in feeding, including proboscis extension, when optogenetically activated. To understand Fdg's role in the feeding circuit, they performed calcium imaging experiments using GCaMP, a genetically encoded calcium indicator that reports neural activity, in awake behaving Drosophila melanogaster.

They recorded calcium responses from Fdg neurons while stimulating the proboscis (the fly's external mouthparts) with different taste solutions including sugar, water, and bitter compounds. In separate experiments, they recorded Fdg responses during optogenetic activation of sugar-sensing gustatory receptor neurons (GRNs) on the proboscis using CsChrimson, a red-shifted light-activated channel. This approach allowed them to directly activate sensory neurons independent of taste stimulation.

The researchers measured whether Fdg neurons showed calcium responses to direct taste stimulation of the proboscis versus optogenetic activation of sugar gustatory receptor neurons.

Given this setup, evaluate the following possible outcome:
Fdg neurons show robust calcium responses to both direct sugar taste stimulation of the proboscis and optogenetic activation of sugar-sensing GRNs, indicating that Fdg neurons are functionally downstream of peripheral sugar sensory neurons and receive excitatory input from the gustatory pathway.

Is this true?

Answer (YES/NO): NO